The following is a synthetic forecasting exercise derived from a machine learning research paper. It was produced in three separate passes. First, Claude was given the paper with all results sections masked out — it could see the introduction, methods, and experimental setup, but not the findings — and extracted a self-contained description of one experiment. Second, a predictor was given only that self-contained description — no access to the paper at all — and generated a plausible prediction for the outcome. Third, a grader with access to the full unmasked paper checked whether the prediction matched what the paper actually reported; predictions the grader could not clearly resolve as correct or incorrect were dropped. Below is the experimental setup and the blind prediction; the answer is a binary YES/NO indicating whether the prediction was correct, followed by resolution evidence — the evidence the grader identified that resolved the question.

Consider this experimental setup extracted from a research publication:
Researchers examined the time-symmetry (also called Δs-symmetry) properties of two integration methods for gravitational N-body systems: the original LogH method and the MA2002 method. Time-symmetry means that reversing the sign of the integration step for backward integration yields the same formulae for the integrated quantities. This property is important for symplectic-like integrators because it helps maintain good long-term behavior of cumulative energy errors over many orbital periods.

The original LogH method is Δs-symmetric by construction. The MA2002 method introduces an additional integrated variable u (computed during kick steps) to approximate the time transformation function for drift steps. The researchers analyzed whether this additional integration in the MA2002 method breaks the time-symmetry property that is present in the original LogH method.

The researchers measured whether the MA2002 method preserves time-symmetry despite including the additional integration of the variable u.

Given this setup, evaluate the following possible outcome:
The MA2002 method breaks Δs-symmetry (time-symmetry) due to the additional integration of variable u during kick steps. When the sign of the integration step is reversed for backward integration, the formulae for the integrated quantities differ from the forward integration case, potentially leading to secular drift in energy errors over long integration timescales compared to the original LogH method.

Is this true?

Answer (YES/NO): NO